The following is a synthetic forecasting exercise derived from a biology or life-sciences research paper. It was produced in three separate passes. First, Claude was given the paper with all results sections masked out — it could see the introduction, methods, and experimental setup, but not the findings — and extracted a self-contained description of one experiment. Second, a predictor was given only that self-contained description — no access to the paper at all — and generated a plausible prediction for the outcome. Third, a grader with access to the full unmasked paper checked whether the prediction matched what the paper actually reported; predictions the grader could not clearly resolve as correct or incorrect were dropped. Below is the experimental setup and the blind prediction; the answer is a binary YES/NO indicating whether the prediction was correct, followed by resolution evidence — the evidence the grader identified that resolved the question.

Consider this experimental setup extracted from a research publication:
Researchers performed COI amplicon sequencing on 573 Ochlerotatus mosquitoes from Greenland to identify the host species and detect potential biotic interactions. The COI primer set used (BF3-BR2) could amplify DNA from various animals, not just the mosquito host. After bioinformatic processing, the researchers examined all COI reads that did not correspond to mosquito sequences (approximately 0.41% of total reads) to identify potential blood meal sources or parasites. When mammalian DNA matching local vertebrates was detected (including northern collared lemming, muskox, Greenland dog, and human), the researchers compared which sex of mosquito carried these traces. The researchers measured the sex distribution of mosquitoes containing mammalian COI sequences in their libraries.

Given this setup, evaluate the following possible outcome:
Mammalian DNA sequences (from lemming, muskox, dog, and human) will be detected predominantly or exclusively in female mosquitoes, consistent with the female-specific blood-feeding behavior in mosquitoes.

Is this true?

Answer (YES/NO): YES